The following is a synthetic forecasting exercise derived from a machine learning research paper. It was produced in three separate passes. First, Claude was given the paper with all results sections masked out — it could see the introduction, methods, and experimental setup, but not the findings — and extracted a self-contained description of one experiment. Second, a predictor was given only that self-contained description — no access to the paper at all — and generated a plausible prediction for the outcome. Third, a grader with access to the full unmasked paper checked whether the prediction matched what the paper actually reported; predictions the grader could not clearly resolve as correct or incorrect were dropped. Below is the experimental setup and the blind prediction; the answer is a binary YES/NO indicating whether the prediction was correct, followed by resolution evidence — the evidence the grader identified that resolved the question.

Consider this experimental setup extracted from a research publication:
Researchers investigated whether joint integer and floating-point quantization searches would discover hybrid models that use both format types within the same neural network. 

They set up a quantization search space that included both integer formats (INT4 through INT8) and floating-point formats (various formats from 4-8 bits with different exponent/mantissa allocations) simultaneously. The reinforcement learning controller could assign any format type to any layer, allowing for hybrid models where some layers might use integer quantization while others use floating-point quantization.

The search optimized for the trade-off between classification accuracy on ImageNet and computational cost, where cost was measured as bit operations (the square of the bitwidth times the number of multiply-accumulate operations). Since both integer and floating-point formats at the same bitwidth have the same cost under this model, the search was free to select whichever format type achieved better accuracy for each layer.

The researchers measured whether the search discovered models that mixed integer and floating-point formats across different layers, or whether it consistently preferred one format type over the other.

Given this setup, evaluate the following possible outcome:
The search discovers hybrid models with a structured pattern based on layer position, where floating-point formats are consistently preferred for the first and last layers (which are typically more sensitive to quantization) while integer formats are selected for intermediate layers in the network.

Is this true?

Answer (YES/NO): NO